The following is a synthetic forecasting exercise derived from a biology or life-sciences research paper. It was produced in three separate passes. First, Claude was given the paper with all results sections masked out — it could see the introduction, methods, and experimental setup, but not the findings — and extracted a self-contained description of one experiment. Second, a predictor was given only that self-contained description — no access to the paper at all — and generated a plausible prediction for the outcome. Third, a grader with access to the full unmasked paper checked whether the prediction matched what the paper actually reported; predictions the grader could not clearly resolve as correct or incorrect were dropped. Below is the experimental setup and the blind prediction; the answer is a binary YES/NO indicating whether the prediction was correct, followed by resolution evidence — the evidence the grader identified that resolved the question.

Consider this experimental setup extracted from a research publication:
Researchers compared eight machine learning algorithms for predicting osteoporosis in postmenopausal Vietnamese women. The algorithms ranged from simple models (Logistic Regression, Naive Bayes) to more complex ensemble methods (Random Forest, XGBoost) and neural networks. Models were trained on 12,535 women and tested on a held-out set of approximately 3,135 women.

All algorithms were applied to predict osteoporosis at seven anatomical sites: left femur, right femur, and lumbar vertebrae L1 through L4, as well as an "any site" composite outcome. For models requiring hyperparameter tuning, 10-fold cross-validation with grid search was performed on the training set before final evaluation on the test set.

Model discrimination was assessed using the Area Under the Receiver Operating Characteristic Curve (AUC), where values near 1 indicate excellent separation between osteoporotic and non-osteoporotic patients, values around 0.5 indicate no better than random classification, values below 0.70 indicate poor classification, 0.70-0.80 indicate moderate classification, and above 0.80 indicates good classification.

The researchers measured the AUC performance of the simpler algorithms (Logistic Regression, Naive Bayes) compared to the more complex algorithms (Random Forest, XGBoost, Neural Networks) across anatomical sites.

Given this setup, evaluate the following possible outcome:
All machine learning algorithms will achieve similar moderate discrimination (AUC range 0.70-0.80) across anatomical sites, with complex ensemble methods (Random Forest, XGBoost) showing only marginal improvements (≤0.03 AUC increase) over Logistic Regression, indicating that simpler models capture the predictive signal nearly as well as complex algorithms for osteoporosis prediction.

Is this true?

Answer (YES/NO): NO